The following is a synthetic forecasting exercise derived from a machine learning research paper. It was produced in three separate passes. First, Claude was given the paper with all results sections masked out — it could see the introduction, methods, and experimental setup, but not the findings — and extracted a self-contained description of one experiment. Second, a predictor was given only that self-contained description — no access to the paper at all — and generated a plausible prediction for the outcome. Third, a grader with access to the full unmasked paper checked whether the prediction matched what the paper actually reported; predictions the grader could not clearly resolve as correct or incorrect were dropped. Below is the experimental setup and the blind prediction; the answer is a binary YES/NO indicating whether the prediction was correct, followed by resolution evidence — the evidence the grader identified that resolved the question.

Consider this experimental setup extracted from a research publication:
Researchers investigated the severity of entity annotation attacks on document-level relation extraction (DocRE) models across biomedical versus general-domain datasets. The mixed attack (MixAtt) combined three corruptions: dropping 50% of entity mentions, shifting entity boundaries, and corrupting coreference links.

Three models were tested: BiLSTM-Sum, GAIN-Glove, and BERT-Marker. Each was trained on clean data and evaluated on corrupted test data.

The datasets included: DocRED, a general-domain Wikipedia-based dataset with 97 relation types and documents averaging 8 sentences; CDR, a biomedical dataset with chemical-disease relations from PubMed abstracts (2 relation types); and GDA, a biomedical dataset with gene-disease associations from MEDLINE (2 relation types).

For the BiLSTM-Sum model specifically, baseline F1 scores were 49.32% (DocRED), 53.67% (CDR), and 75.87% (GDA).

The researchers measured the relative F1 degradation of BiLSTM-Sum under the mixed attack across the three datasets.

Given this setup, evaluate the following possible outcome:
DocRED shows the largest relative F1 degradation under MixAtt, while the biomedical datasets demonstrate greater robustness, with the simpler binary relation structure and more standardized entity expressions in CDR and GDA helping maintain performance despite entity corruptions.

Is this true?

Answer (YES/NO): NO